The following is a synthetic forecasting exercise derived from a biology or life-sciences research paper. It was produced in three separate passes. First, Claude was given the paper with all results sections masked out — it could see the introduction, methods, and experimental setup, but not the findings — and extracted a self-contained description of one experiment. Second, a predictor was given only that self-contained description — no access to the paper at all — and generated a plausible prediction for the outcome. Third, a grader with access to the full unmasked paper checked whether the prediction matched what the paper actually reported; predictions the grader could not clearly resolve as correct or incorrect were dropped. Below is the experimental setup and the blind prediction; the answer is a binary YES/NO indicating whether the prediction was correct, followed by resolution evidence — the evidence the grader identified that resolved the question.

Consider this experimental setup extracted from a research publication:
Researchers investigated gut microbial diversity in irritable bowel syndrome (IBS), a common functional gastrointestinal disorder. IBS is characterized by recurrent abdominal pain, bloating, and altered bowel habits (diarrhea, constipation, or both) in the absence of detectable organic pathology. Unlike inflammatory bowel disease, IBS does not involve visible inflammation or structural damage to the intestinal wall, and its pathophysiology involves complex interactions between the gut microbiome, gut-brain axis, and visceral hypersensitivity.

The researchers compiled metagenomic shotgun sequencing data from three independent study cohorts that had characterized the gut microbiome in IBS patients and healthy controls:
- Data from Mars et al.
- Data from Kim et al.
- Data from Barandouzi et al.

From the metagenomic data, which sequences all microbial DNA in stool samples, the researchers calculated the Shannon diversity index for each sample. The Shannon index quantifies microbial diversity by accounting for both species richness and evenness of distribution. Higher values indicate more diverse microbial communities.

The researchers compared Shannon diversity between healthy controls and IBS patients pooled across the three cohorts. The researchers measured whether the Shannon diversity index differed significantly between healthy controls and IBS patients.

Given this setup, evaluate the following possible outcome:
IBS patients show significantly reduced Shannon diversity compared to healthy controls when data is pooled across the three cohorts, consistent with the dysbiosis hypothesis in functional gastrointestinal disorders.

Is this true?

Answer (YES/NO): NO